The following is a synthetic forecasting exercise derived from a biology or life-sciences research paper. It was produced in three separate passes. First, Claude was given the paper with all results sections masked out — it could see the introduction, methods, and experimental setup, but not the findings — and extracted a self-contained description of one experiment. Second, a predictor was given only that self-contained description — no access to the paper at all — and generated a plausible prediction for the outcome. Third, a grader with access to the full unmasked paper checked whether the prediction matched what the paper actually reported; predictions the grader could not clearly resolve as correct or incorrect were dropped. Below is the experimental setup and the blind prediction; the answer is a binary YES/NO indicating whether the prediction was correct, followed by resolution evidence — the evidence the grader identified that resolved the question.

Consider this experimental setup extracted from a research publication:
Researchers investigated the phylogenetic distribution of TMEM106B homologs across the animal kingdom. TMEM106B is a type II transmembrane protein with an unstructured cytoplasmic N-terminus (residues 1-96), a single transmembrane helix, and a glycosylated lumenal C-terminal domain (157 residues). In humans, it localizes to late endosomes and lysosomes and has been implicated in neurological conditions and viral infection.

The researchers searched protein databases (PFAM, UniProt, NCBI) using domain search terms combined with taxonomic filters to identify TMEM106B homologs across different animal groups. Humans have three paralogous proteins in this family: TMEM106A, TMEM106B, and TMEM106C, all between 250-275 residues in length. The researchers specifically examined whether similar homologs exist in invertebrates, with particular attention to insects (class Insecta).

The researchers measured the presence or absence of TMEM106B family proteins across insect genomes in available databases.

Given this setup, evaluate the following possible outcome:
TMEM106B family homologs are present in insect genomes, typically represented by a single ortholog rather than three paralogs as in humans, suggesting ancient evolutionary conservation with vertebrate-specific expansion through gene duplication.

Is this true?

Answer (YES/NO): NO